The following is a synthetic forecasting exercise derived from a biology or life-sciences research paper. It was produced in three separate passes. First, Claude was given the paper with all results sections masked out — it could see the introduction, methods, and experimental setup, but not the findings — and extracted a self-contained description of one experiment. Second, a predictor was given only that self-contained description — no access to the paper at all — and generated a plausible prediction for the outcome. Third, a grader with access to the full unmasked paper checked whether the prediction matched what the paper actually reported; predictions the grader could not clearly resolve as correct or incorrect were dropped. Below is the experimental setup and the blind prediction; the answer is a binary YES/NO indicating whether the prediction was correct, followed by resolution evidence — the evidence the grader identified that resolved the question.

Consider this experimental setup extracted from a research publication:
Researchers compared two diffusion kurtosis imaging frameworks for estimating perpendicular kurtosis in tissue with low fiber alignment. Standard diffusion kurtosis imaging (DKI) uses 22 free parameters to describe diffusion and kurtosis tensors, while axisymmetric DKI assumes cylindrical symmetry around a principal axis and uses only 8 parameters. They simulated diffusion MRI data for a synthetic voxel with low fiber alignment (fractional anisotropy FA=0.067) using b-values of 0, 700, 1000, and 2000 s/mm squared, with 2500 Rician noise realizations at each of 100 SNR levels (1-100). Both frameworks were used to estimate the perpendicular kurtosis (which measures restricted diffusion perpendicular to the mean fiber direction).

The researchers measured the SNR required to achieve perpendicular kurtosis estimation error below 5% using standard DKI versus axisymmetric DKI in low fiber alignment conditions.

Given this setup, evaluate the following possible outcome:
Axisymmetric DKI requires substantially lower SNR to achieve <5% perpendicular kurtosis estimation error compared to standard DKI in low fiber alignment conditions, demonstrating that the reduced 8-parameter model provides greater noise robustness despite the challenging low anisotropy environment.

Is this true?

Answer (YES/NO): YES